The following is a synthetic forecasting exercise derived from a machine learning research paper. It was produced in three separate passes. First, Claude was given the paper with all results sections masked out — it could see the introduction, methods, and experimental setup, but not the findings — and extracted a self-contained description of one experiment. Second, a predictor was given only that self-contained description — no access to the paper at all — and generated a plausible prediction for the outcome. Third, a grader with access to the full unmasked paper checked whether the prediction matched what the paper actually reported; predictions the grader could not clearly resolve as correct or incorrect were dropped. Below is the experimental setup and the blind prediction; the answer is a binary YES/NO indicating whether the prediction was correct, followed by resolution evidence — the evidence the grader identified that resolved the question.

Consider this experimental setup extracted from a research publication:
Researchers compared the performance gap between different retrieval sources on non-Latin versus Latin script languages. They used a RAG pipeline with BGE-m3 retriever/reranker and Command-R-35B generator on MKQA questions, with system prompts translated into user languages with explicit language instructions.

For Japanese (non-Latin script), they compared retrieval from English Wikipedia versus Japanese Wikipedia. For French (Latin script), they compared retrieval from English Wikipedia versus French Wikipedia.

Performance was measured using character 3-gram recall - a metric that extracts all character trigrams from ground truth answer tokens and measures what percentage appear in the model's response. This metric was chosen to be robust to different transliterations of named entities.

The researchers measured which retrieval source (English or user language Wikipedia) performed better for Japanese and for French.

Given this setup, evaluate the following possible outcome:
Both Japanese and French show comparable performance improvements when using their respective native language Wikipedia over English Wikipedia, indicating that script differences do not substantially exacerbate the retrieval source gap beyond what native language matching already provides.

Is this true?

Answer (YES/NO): NO